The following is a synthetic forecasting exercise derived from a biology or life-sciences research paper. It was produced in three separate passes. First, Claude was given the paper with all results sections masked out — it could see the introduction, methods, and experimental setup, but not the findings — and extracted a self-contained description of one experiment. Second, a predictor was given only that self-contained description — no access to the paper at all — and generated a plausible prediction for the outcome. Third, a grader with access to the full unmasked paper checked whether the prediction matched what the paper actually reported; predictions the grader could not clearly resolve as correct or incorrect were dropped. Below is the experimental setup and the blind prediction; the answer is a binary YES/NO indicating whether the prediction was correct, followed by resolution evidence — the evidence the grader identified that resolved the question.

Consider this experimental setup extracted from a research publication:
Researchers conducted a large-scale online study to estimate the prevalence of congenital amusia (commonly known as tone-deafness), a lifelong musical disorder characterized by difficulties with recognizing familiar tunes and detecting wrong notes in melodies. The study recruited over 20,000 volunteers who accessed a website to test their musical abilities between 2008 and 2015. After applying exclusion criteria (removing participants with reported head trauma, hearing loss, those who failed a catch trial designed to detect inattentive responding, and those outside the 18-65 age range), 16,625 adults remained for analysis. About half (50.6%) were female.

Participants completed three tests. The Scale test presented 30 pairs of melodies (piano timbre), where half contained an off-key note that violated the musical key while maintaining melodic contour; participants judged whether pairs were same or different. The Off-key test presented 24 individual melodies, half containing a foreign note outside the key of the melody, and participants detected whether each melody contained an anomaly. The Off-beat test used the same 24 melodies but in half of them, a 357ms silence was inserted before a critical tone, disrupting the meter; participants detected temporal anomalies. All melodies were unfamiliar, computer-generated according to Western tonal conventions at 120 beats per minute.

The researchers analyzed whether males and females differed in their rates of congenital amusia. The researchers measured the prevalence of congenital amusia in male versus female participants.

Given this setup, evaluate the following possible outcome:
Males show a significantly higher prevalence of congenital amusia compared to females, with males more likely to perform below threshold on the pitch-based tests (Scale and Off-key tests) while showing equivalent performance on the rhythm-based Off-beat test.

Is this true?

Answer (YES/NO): NO